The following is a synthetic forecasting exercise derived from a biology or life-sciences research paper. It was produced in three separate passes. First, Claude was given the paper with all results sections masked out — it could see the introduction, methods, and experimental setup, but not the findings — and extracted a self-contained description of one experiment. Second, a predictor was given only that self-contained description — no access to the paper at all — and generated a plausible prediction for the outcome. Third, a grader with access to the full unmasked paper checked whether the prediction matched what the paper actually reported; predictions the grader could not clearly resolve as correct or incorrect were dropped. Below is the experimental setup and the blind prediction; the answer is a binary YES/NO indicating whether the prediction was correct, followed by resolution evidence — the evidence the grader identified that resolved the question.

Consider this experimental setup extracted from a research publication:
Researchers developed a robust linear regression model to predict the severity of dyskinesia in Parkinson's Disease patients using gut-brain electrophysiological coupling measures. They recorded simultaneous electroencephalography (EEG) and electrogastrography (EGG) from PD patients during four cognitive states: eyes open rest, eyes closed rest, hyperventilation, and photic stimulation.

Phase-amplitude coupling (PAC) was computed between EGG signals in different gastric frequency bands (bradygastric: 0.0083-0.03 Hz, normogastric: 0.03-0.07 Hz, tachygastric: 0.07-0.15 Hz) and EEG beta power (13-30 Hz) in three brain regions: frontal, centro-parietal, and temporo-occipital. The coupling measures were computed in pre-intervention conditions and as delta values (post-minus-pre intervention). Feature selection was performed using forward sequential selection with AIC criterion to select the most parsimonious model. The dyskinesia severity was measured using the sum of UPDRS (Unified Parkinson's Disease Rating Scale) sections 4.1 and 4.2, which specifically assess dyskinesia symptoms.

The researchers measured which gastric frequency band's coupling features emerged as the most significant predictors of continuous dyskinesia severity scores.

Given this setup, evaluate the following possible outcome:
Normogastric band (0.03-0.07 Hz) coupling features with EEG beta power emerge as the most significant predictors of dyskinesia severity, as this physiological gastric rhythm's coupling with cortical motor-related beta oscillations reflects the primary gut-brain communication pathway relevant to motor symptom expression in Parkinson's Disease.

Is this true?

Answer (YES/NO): YES